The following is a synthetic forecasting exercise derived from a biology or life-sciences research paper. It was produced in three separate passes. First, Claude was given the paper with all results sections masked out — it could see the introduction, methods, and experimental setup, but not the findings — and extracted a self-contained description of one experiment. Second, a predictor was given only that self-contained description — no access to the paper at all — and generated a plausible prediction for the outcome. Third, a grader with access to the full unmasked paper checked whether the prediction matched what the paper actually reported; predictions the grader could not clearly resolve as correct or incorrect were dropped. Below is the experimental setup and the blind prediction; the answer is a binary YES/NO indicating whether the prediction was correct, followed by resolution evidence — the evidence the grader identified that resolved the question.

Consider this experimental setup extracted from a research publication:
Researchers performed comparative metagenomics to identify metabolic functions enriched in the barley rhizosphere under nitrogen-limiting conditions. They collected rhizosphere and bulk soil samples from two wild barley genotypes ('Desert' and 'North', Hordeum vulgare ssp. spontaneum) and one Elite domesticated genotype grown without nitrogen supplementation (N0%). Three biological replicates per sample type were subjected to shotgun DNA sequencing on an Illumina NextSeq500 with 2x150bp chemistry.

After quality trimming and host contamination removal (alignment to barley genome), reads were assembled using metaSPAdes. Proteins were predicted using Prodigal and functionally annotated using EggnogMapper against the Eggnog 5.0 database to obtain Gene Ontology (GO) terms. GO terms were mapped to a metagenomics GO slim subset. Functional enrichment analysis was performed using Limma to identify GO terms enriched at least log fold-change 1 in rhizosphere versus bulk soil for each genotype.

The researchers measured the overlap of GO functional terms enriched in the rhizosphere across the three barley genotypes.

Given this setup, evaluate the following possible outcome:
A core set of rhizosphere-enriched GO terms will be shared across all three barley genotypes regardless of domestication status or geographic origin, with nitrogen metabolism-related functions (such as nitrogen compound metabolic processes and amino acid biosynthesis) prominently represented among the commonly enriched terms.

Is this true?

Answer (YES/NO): YES